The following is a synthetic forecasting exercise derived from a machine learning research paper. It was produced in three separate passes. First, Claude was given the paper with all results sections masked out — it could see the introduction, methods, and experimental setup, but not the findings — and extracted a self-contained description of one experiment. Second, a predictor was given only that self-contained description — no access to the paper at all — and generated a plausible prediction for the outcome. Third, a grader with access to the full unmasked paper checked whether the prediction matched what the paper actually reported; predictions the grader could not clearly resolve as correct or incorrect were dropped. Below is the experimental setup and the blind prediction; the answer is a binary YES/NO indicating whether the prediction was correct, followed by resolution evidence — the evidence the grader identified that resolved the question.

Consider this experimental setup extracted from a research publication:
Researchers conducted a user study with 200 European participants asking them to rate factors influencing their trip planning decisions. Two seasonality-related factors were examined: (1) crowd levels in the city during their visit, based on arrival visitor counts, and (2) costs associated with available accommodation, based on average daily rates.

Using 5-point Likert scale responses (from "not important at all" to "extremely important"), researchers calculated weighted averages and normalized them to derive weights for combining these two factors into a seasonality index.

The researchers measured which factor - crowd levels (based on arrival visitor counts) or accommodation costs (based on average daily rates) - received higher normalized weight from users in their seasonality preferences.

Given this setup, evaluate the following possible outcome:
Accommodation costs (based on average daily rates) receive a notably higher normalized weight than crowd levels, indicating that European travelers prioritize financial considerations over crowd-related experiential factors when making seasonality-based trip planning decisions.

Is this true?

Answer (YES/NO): YES